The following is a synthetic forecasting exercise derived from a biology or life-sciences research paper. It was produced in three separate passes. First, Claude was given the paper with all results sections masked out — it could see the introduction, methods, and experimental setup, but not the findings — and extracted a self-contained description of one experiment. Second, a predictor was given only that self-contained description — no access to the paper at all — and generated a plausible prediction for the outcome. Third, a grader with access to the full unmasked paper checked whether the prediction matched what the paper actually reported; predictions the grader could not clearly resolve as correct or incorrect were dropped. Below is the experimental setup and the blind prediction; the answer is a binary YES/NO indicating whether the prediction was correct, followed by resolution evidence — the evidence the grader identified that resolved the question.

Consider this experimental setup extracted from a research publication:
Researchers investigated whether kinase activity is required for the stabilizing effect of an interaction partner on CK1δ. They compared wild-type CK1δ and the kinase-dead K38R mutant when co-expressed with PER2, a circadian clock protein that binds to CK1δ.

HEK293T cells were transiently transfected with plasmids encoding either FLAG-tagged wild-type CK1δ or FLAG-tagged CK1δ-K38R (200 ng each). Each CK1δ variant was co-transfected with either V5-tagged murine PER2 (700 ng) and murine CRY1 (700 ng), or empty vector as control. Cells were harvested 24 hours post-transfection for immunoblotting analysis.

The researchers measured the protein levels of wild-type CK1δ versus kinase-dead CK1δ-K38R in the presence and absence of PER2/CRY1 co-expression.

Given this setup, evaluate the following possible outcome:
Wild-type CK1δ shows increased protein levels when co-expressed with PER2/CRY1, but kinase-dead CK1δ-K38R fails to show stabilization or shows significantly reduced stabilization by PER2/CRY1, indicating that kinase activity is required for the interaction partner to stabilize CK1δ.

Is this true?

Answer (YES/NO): NO